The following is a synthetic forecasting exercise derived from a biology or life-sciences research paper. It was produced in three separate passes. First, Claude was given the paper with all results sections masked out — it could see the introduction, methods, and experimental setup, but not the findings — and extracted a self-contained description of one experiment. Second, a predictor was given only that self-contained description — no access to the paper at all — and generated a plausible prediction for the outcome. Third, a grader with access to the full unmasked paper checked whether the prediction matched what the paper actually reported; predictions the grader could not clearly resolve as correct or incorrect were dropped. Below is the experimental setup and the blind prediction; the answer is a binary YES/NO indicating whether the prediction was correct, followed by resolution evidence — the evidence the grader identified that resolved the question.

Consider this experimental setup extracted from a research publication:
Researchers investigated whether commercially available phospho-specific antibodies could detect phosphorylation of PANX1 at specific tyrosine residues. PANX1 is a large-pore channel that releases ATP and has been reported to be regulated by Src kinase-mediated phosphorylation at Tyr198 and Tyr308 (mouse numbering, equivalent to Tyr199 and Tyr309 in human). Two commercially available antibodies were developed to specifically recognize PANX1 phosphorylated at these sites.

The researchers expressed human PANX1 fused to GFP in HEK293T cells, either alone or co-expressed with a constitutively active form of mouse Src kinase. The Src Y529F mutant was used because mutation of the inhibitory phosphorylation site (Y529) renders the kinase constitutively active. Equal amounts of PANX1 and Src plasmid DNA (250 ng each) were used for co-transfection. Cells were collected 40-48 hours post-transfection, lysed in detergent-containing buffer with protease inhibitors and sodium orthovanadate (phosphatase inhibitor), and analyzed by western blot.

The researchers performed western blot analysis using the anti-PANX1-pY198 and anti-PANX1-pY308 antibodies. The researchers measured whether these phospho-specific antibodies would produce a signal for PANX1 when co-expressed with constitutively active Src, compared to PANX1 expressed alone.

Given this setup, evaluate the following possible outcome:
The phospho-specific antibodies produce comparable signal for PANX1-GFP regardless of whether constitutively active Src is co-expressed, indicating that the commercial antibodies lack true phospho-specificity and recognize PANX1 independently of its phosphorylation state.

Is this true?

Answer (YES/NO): NO